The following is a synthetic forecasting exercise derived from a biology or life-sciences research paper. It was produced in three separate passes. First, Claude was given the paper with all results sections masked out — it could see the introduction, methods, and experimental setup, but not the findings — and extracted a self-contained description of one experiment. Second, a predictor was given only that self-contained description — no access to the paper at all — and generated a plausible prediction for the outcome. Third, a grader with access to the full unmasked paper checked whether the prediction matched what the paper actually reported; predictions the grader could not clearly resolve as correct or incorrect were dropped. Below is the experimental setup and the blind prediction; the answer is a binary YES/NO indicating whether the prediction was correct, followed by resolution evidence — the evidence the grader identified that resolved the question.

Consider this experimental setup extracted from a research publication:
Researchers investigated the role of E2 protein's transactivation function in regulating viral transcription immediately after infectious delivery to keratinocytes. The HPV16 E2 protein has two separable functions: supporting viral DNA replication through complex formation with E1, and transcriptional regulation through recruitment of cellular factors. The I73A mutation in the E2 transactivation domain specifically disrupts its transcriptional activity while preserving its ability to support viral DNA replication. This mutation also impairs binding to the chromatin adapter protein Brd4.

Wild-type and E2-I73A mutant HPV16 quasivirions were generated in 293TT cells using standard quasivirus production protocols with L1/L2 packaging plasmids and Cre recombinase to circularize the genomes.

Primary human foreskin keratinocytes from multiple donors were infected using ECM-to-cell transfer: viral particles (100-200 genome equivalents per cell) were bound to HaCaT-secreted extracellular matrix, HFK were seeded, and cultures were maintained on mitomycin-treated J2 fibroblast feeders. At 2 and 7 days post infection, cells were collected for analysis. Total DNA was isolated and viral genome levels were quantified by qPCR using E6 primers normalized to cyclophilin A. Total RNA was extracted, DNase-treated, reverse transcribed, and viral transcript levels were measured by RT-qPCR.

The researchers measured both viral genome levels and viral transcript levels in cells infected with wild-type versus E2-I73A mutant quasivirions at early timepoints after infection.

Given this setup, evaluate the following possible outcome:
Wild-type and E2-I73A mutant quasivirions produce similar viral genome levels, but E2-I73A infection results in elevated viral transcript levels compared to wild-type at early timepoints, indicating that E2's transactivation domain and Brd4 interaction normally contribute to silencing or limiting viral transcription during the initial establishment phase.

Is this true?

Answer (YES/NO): NO